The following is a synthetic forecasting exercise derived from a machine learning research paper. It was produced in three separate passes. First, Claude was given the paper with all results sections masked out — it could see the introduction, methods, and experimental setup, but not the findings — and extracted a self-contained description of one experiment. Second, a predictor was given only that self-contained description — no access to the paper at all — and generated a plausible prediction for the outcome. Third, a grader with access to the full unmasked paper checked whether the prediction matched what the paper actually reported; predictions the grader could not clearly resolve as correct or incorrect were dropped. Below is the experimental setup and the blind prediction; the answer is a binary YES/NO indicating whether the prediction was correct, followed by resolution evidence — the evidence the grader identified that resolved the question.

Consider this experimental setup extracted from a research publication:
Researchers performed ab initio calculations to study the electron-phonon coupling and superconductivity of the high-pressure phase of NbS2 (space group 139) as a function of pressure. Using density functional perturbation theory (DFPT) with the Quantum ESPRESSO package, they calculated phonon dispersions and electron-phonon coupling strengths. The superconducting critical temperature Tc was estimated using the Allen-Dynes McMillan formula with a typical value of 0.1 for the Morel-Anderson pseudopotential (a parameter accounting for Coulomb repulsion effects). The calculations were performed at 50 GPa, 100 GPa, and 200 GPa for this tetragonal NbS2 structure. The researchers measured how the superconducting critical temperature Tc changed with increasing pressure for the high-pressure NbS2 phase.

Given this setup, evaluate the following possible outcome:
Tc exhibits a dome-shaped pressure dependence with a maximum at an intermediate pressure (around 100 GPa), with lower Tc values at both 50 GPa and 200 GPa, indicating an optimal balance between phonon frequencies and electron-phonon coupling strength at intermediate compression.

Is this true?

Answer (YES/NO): NO